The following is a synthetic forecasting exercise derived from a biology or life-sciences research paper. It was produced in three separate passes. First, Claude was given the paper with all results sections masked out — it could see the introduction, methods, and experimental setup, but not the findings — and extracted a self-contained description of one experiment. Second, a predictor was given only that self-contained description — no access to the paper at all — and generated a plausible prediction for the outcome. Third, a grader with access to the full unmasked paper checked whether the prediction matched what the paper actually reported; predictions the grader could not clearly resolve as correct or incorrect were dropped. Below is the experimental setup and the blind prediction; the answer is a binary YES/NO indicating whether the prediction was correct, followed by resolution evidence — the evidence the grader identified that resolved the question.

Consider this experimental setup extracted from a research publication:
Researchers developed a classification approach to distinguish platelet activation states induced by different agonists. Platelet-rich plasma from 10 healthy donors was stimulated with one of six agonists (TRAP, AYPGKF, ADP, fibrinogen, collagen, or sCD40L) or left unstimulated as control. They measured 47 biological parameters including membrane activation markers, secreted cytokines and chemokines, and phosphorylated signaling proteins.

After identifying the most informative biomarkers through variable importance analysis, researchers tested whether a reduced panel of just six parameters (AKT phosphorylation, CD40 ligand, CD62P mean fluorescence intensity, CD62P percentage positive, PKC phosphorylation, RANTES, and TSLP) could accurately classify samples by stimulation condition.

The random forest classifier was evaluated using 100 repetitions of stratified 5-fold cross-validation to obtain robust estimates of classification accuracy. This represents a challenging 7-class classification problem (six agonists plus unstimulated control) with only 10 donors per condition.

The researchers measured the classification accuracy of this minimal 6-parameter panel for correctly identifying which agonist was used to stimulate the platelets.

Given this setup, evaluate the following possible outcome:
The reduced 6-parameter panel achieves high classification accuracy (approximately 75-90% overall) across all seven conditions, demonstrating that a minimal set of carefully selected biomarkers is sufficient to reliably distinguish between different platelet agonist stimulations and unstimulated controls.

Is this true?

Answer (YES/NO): YES